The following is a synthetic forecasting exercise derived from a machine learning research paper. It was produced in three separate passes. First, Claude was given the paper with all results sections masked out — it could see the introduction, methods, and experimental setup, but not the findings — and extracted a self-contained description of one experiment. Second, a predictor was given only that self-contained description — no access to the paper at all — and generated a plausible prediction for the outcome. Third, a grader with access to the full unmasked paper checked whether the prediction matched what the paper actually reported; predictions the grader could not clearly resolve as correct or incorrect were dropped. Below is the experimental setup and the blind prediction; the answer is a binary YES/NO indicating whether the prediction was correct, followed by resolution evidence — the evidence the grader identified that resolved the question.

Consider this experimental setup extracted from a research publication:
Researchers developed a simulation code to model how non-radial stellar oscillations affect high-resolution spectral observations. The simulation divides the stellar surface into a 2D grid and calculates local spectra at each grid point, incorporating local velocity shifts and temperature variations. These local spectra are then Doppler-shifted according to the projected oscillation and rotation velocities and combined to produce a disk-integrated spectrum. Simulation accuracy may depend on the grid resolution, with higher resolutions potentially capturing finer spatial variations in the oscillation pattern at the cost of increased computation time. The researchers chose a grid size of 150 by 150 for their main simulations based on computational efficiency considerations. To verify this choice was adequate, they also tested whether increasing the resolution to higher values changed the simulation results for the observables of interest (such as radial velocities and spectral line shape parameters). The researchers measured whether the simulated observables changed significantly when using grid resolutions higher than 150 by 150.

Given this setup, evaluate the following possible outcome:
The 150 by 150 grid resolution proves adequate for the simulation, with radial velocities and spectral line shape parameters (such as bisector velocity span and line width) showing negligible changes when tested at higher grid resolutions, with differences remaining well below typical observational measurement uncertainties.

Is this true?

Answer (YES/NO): YES